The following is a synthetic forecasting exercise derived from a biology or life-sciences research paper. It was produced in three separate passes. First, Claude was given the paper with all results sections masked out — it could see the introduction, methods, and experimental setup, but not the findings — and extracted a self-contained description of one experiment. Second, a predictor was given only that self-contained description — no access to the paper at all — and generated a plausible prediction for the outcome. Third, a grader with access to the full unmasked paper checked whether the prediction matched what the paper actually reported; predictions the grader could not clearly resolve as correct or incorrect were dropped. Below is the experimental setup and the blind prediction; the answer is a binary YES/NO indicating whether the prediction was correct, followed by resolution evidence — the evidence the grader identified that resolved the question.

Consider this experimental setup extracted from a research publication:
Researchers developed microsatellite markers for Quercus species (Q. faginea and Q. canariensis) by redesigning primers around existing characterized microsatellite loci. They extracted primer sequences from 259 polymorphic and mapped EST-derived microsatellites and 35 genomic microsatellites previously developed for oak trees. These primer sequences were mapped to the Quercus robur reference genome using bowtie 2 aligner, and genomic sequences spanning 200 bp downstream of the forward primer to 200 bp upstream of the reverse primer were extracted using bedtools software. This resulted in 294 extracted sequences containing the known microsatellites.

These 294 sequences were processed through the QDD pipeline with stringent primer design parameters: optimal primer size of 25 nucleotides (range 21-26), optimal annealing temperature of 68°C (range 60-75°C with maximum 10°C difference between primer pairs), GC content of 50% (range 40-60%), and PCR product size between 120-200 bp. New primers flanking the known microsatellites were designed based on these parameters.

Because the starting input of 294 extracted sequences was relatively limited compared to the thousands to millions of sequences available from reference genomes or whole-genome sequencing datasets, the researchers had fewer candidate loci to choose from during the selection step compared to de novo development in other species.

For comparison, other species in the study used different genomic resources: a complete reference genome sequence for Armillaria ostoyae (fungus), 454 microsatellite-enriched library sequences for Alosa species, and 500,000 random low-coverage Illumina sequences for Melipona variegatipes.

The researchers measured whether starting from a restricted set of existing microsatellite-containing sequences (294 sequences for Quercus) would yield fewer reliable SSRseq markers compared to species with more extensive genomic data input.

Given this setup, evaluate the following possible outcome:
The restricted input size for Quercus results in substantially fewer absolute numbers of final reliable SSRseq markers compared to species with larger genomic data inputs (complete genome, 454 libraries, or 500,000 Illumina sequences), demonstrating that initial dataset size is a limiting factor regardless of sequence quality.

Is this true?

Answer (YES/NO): NO